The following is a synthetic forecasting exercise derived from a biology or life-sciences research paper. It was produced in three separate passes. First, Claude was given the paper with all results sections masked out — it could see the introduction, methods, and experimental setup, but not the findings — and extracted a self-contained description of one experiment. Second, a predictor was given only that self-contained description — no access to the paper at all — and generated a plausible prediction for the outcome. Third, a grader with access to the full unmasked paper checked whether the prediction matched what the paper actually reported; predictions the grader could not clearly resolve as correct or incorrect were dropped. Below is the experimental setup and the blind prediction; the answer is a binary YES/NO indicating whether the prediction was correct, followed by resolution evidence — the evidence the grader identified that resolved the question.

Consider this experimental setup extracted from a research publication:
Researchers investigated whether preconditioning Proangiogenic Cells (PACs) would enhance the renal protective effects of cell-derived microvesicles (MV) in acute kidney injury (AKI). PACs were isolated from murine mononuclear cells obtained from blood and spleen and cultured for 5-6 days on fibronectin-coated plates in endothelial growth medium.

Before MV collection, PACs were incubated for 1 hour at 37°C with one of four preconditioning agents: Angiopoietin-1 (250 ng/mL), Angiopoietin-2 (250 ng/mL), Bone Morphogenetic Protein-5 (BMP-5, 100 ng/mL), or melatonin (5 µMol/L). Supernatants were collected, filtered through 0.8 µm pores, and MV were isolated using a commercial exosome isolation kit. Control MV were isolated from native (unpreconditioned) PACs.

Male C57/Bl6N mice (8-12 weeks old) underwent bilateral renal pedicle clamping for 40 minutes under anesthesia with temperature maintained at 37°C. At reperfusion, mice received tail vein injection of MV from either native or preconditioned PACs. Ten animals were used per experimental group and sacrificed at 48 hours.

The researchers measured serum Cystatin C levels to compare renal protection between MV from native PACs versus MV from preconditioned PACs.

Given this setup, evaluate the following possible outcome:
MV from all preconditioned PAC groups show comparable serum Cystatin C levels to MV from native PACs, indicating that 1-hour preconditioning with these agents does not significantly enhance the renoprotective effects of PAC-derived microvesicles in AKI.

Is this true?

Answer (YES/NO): NO